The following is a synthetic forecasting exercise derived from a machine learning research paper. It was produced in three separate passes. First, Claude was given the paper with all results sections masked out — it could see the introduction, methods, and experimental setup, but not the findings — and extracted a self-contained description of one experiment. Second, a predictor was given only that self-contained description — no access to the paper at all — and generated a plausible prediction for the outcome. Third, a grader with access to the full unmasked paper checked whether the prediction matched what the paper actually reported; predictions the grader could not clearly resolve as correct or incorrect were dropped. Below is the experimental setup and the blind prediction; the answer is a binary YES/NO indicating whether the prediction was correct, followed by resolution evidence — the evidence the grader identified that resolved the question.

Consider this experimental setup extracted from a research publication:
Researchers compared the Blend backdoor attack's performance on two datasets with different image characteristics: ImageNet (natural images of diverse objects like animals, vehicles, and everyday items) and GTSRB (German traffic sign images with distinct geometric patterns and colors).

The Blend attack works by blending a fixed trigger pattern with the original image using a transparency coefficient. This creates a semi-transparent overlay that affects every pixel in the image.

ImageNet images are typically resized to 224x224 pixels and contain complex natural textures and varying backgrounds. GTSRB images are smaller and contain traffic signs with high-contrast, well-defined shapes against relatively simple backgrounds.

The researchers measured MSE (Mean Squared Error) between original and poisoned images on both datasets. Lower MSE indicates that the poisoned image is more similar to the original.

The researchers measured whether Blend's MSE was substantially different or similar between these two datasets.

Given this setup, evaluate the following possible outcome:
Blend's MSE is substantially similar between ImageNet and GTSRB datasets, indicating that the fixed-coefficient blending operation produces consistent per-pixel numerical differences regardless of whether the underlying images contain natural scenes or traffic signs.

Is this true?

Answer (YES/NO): YES